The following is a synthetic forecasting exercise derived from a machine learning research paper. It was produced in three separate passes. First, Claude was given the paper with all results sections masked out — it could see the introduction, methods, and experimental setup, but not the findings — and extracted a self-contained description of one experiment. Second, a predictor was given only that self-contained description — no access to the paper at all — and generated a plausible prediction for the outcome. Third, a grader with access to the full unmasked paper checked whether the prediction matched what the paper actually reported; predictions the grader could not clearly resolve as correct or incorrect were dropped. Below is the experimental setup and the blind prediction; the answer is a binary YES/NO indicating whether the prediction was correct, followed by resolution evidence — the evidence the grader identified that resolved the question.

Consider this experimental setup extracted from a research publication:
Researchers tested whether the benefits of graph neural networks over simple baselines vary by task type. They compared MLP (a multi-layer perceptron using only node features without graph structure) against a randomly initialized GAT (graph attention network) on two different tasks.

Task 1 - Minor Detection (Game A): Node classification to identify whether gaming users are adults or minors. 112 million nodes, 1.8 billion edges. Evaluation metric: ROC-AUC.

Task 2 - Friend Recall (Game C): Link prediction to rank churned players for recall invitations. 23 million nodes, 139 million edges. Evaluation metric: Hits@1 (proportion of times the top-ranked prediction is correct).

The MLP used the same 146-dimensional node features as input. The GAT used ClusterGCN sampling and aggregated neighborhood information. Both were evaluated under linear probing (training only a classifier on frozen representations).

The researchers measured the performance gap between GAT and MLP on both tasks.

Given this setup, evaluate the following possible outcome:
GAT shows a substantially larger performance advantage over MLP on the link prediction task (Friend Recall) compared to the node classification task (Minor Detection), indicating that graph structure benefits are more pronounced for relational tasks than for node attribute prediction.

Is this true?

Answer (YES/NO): YES